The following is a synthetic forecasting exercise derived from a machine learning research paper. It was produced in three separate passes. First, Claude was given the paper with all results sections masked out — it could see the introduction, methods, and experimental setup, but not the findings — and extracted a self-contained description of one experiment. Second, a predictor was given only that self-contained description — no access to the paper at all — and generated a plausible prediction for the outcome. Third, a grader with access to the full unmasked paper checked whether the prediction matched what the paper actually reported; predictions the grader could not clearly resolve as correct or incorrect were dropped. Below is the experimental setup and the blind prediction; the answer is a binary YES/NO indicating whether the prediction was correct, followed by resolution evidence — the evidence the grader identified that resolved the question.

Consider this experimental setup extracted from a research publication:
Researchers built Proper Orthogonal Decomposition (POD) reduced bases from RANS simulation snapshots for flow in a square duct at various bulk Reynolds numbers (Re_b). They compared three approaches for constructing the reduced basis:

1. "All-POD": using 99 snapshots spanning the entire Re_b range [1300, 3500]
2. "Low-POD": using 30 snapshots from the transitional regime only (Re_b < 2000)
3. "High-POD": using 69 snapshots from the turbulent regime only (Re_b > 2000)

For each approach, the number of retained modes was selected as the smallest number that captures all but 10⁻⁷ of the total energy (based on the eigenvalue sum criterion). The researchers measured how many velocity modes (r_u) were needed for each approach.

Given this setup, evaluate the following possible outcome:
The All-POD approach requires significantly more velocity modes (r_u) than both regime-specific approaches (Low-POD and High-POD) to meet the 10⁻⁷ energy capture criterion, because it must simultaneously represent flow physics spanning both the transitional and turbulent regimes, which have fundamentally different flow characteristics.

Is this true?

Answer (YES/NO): YES